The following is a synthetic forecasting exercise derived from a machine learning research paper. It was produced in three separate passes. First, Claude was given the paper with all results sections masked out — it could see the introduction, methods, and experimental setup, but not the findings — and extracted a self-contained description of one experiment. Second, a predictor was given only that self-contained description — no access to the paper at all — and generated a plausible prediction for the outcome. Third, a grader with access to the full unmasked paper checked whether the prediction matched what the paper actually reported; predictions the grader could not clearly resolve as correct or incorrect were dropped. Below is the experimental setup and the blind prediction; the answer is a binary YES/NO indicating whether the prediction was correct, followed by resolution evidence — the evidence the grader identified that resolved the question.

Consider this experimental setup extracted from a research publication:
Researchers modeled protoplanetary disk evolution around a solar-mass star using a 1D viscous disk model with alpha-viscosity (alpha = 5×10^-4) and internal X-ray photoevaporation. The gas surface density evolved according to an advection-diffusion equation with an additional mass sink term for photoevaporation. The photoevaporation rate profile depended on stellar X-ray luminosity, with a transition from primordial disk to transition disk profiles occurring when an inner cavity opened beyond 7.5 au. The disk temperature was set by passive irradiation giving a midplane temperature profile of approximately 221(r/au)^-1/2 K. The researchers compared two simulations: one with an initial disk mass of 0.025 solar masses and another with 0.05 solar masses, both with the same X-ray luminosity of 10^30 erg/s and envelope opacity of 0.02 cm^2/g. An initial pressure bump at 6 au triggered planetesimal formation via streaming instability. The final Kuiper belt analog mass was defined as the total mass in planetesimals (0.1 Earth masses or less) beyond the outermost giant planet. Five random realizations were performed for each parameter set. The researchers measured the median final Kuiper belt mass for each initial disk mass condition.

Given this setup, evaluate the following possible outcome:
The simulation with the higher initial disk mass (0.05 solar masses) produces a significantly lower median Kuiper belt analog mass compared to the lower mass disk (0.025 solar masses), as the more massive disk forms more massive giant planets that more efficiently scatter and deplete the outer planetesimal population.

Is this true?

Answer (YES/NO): NO